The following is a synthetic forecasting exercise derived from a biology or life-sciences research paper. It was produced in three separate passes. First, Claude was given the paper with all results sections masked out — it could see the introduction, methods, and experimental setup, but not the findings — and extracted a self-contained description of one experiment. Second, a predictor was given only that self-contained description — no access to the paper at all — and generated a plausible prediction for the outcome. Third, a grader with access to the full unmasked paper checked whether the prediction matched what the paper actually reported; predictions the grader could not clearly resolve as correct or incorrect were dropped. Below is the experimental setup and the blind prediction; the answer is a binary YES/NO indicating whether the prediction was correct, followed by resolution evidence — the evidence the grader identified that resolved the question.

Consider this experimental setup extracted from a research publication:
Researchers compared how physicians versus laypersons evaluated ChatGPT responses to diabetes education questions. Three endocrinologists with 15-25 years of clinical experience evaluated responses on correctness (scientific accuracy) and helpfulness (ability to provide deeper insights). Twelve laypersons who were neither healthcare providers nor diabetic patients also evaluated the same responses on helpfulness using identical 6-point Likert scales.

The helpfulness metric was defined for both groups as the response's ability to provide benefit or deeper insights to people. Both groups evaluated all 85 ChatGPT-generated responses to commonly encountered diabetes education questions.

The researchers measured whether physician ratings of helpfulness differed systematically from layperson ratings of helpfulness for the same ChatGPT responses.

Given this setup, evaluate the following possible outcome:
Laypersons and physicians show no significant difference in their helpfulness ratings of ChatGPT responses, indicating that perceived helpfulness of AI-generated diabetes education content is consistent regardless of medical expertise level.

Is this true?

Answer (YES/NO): NO